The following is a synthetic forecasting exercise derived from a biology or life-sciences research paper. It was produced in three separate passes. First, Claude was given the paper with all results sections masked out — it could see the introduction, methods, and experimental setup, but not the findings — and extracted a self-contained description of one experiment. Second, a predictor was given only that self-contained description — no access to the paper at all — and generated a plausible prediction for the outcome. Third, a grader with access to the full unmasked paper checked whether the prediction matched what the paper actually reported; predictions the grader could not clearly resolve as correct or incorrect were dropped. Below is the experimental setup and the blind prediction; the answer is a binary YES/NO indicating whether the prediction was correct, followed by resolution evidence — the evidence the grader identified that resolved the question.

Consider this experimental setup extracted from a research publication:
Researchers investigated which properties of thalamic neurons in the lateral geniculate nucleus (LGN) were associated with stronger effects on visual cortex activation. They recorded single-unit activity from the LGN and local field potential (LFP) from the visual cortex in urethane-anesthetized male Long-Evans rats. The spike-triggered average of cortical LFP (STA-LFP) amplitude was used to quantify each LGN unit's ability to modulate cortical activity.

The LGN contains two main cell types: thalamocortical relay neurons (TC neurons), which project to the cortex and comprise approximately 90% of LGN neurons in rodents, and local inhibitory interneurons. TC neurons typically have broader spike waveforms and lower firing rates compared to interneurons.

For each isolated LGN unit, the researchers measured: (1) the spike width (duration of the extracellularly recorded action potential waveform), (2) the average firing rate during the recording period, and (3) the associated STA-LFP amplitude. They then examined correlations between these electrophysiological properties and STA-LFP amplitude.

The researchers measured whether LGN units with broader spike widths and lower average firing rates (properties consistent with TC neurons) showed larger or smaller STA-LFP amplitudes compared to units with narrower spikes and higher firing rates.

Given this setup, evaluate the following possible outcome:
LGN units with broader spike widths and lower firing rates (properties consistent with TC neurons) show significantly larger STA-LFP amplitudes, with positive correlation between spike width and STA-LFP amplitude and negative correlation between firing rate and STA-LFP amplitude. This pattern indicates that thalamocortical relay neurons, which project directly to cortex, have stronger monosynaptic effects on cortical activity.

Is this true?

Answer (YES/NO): NO